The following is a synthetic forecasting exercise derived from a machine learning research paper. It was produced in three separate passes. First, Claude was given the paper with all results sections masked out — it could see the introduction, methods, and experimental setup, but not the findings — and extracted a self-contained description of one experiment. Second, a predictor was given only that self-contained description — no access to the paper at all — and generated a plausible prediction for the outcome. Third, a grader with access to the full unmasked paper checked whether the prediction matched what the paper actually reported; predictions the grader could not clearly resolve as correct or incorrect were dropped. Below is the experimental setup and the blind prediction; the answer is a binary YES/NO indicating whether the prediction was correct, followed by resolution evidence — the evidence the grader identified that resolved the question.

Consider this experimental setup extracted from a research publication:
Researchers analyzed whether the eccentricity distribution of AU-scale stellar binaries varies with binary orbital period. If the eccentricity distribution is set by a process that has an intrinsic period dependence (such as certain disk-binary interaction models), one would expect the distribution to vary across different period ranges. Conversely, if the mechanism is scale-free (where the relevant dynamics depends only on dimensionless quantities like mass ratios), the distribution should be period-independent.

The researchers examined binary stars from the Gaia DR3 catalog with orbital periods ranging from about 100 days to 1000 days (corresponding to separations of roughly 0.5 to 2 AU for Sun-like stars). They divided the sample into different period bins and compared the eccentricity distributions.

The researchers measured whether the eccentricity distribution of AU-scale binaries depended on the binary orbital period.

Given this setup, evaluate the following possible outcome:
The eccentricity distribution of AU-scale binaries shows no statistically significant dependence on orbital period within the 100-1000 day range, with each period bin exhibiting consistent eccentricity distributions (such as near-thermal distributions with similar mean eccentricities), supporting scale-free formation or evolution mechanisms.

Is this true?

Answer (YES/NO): NO